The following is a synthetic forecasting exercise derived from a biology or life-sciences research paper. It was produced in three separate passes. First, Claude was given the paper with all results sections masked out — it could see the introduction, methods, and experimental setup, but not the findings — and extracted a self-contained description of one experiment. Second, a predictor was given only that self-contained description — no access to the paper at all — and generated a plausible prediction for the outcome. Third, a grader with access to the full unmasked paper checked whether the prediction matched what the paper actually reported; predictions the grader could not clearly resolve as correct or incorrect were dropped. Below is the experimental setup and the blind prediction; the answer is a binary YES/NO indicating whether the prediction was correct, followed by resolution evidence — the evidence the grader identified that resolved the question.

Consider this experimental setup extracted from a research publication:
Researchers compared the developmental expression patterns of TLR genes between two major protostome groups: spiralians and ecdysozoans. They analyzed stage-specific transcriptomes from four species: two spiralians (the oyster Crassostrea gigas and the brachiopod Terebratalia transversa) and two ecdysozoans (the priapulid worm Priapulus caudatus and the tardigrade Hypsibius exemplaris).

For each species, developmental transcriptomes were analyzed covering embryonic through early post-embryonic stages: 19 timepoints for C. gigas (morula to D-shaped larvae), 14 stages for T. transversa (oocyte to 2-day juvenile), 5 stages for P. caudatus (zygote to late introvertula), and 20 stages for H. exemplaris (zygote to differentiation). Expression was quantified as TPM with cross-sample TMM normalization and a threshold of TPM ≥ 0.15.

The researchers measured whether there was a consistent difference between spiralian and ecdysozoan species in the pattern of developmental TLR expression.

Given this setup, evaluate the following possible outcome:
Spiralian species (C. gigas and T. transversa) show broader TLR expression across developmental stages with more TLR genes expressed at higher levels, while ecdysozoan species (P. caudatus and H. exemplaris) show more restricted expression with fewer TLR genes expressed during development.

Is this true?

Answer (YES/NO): NO